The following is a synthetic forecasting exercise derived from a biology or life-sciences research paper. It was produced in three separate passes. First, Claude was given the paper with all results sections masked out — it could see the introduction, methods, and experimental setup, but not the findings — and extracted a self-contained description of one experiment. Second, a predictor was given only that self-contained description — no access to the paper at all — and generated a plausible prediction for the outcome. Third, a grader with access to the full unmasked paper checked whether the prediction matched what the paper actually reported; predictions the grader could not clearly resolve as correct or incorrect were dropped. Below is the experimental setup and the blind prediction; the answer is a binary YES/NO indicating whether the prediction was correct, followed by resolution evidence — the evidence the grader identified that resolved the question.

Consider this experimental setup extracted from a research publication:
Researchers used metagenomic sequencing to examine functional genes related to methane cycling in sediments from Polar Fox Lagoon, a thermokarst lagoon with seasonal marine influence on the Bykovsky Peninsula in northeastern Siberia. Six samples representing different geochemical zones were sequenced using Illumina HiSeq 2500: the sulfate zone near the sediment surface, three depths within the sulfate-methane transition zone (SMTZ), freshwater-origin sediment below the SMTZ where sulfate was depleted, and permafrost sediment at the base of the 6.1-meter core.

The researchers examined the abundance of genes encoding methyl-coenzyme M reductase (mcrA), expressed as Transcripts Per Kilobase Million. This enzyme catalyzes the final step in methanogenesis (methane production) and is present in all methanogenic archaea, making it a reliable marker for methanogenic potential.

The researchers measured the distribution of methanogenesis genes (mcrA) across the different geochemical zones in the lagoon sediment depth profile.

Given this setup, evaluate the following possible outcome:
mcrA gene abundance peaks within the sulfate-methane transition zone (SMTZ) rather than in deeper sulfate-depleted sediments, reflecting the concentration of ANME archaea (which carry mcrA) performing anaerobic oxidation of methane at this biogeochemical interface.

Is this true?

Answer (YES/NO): NO